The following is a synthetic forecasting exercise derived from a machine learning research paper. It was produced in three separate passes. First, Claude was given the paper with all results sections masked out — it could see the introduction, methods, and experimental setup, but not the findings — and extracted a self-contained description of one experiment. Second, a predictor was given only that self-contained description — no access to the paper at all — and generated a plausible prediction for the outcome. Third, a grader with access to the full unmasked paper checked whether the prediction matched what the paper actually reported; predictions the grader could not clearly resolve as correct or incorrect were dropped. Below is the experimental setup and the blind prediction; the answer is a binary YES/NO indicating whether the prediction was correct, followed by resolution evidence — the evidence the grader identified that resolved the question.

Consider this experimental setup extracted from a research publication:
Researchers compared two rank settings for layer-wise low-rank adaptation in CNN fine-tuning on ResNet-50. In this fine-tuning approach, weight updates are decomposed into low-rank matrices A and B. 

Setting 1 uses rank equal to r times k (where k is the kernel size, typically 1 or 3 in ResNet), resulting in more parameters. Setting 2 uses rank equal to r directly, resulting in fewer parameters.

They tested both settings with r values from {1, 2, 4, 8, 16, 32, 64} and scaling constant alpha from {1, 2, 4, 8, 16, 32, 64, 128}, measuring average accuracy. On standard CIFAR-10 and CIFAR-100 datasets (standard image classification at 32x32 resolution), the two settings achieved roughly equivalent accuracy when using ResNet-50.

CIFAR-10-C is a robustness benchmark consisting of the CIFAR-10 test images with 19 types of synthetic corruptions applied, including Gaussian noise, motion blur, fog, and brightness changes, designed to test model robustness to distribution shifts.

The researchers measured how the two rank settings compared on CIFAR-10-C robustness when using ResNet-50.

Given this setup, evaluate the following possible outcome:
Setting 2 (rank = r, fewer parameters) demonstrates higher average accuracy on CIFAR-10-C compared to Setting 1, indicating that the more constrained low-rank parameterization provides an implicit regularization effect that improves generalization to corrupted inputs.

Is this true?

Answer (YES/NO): YES